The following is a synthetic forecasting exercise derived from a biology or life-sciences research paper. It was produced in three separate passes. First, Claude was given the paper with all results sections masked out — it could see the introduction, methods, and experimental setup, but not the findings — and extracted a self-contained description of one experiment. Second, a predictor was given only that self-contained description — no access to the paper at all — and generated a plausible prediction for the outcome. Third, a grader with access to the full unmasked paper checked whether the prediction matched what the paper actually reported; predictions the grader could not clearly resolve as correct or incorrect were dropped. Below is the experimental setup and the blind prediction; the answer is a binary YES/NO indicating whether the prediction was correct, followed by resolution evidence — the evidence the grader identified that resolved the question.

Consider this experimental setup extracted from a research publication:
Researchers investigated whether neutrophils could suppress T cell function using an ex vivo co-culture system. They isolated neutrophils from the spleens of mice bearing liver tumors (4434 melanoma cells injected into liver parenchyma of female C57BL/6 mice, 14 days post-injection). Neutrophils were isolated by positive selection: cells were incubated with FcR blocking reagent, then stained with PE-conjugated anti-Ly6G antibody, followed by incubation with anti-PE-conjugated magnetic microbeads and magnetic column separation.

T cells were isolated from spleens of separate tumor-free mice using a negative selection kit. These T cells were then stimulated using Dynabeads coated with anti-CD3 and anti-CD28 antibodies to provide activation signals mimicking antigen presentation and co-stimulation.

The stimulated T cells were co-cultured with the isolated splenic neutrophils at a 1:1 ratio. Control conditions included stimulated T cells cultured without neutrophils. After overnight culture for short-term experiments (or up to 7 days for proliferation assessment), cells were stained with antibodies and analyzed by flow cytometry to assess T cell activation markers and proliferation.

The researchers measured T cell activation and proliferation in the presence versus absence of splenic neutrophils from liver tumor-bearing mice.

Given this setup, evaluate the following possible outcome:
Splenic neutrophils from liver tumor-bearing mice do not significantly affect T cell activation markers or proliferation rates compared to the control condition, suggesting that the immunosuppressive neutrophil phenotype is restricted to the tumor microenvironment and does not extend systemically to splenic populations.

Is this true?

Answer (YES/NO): NO